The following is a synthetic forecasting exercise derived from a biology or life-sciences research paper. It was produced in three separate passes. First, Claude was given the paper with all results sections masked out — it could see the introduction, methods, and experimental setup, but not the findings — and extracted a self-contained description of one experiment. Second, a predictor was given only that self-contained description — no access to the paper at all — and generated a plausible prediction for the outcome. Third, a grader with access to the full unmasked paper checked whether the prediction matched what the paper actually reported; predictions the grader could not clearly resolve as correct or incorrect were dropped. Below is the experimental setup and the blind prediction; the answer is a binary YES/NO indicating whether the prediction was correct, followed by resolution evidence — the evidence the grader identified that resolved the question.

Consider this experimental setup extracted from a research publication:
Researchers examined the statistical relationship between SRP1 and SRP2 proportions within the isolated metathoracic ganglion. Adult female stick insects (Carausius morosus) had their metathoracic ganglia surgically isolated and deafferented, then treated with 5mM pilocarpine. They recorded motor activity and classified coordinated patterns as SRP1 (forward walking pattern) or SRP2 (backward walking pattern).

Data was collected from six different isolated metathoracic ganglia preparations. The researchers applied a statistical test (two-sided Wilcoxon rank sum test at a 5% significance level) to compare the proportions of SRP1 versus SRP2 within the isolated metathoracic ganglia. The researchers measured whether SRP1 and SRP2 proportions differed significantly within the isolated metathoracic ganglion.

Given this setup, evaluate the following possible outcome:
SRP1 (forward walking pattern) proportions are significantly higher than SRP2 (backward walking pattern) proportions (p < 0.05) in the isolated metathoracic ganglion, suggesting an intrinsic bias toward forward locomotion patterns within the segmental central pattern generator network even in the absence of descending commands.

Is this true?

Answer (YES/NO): NO